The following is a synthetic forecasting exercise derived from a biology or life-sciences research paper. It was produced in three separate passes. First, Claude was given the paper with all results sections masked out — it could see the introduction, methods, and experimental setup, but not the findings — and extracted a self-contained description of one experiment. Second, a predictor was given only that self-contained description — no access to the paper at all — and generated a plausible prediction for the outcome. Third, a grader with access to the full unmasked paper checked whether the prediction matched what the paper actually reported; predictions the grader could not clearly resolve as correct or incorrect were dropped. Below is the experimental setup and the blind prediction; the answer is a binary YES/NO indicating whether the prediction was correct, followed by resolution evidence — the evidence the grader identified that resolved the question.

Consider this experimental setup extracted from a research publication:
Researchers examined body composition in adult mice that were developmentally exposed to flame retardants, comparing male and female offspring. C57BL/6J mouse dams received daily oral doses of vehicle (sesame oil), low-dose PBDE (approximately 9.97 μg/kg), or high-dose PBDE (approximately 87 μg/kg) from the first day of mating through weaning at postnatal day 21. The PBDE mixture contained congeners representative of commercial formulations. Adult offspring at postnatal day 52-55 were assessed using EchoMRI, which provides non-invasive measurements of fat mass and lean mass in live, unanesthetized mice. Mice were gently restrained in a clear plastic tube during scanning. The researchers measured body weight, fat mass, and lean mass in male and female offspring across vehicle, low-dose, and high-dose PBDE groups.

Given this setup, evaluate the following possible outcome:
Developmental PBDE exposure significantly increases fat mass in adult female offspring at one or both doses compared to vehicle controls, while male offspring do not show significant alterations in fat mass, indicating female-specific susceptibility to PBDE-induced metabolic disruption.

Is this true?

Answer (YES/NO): NO